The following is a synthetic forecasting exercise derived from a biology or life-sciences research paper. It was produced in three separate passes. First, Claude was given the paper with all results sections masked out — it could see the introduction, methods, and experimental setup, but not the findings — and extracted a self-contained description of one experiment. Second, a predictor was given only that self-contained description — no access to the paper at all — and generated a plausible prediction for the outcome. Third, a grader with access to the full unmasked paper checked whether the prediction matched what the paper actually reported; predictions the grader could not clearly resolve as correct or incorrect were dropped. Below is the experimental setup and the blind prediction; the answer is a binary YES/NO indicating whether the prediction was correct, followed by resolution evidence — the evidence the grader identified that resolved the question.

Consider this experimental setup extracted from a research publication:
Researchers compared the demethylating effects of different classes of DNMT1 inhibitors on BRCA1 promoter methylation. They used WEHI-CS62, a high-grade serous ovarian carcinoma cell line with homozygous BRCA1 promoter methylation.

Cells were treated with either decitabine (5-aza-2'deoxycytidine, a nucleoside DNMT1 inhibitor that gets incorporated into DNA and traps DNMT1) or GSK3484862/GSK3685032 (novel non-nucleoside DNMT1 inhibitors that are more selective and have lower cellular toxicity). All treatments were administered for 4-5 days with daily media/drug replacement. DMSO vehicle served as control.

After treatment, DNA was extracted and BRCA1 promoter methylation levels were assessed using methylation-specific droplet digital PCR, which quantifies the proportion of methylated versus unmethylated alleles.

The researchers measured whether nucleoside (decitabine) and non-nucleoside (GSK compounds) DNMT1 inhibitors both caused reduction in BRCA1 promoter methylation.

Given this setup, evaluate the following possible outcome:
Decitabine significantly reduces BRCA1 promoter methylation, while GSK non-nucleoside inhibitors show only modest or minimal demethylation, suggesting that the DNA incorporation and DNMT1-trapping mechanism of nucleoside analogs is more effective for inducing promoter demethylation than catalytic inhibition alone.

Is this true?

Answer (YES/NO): NO